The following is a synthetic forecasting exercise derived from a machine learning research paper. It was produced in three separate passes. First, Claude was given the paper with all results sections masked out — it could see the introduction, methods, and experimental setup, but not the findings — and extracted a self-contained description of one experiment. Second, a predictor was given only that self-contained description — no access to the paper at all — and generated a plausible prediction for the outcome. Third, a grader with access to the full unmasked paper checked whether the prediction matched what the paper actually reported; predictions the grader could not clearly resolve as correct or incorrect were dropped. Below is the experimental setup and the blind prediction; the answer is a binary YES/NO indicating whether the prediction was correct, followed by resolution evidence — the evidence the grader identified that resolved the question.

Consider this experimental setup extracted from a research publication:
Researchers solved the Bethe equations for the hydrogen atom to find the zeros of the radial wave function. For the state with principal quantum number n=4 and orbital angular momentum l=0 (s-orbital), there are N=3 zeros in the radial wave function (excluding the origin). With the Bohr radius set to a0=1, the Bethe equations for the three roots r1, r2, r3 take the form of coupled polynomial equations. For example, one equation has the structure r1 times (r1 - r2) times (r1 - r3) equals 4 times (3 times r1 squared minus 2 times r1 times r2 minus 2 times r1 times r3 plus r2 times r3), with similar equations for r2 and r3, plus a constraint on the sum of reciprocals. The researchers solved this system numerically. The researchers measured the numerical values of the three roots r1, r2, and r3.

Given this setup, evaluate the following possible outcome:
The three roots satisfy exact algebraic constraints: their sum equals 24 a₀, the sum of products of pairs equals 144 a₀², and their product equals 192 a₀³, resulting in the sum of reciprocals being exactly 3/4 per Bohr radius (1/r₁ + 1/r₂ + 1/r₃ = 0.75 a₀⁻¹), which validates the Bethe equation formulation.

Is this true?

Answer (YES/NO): NO